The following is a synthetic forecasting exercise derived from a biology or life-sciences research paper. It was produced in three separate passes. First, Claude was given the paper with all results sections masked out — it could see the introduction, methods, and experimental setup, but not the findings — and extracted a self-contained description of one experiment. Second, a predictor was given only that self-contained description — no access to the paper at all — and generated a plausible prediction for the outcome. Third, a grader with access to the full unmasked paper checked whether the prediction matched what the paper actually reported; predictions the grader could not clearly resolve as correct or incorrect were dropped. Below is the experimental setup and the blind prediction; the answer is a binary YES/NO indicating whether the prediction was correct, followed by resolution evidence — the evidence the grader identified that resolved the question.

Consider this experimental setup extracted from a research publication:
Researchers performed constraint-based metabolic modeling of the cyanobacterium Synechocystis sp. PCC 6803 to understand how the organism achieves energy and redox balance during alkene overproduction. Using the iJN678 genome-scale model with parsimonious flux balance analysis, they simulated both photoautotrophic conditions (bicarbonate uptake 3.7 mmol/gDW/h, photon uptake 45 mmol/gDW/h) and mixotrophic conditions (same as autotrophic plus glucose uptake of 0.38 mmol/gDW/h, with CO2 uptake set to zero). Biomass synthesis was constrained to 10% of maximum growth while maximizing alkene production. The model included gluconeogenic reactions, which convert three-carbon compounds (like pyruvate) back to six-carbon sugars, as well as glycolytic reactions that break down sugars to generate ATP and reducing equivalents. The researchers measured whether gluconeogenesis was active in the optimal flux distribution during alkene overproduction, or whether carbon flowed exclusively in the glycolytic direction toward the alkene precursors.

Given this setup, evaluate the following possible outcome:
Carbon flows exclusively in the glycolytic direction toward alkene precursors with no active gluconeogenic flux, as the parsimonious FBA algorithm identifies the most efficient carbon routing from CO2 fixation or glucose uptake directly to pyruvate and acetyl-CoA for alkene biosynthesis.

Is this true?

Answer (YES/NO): NO